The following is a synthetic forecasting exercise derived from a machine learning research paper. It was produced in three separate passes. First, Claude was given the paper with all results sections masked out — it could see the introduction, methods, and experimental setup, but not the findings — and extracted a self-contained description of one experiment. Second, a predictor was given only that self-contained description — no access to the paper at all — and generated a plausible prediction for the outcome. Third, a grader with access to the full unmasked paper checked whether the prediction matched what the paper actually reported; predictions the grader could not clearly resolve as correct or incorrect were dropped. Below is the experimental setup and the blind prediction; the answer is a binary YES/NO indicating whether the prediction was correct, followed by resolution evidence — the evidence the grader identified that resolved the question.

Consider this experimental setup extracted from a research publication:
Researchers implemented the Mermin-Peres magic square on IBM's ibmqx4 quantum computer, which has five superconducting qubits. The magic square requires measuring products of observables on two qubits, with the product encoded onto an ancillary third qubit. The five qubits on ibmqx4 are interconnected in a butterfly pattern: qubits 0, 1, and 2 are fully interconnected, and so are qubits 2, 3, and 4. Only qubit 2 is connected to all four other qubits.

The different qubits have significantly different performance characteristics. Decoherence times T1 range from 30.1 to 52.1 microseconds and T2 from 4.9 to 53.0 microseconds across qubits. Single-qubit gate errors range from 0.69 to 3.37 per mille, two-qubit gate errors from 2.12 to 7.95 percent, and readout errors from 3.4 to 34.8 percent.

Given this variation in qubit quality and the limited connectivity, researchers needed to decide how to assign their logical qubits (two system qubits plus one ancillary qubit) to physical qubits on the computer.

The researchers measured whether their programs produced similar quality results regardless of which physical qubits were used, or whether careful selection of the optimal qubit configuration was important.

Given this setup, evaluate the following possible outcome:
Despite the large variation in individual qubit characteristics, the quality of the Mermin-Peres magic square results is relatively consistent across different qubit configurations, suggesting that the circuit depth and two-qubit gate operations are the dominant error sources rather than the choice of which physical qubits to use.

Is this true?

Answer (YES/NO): NO